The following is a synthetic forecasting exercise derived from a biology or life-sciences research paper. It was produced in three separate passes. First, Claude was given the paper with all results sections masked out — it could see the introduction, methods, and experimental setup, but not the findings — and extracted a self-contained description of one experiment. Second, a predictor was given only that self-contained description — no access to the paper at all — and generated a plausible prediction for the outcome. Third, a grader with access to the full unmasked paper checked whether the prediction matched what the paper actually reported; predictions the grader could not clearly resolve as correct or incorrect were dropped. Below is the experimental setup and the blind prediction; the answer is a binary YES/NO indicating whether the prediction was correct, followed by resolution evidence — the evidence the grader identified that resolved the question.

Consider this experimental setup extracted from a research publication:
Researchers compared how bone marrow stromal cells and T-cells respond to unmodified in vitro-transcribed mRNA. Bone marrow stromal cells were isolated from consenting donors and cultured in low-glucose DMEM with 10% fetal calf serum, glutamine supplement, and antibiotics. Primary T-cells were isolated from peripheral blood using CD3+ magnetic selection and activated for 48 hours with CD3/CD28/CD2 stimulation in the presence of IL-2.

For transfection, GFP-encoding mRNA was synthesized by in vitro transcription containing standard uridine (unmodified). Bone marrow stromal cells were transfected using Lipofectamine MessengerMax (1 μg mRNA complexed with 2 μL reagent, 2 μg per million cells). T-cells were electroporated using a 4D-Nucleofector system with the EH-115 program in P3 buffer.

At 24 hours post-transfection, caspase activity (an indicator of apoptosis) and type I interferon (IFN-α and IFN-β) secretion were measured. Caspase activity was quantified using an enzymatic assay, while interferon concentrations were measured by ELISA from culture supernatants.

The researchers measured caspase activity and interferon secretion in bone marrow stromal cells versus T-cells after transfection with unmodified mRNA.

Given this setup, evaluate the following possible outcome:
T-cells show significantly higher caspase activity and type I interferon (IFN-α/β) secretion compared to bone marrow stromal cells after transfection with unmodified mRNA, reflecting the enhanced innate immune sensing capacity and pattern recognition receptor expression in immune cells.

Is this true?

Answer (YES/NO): NO